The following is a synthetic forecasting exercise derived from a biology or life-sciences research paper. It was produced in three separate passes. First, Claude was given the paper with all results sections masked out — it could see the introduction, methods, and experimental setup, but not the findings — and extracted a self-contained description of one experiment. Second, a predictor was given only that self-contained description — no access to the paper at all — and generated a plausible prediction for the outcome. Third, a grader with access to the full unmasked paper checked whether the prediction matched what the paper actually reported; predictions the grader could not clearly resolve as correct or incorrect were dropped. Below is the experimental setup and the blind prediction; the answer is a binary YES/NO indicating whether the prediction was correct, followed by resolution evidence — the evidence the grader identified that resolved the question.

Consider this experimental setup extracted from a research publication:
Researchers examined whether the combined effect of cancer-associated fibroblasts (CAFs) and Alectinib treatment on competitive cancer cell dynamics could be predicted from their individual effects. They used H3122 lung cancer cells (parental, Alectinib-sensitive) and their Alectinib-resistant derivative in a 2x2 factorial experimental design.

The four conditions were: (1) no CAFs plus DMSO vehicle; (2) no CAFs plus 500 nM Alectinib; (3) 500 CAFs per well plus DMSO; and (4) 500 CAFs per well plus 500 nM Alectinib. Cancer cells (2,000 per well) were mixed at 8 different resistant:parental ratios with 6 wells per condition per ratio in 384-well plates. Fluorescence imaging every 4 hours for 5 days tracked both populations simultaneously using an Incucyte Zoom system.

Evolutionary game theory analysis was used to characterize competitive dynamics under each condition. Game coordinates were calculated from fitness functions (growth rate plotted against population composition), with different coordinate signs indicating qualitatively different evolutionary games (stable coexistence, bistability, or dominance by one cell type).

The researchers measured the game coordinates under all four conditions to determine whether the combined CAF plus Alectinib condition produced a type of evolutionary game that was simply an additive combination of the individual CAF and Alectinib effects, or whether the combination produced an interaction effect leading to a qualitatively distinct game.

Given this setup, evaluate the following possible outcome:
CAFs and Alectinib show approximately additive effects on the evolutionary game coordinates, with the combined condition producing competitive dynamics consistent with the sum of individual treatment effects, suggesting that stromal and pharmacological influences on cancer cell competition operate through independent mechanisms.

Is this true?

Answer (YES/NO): NO